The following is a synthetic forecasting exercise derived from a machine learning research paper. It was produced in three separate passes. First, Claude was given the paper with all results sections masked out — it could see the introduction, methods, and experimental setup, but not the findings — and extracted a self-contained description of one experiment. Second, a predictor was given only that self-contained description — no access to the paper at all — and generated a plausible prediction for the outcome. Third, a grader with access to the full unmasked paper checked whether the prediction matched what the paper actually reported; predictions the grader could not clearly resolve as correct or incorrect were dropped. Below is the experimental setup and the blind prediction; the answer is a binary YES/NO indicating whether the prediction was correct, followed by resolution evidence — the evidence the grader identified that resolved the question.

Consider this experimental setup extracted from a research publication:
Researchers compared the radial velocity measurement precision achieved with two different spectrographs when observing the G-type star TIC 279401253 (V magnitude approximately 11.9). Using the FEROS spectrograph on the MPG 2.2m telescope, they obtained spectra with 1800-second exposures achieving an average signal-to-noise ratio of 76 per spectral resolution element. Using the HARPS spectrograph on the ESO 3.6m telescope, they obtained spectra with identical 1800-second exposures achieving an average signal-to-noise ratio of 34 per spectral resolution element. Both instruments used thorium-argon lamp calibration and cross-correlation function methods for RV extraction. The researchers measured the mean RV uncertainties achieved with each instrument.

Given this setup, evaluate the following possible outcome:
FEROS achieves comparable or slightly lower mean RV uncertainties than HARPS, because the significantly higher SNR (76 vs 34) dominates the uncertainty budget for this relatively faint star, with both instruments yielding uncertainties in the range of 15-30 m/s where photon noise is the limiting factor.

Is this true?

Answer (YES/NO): NO